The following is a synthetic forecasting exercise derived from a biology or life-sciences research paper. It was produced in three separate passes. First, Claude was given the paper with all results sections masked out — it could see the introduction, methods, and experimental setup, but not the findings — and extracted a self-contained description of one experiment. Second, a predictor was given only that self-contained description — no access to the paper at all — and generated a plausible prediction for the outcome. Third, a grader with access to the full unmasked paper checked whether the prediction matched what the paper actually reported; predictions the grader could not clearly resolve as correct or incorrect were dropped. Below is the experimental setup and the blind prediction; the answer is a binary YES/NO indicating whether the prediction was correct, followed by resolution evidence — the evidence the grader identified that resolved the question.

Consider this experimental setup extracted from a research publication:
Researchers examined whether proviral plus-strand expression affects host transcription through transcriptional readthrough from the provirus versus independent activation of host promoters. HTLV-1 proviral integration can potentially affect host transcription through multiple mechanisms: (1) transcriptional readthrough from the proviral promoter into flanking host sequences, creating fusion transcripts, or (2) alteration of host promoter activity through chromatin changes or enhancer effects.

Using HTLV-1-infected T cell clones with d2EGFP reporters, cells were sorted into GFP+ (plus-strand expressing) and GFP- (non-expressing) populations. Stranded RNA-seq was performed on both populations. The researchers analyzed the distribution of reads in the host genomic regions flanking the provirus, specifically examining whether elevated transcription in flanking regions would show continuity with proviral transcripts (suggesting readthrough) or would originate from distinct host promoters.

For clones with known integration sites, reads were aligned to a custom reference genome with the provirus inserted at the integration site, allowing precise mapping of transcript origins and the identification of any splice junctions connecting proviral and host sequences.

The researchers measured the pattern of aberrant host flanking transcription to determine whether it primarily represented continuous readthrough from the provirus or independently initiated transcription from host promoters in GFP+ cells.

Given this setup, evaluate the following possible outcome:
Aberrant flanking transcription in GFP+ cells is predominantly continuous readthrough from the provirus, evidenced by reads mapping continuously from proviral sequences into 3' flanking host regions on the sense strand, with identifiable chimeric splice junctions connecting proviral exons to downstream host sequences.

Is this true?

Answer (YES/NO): NO